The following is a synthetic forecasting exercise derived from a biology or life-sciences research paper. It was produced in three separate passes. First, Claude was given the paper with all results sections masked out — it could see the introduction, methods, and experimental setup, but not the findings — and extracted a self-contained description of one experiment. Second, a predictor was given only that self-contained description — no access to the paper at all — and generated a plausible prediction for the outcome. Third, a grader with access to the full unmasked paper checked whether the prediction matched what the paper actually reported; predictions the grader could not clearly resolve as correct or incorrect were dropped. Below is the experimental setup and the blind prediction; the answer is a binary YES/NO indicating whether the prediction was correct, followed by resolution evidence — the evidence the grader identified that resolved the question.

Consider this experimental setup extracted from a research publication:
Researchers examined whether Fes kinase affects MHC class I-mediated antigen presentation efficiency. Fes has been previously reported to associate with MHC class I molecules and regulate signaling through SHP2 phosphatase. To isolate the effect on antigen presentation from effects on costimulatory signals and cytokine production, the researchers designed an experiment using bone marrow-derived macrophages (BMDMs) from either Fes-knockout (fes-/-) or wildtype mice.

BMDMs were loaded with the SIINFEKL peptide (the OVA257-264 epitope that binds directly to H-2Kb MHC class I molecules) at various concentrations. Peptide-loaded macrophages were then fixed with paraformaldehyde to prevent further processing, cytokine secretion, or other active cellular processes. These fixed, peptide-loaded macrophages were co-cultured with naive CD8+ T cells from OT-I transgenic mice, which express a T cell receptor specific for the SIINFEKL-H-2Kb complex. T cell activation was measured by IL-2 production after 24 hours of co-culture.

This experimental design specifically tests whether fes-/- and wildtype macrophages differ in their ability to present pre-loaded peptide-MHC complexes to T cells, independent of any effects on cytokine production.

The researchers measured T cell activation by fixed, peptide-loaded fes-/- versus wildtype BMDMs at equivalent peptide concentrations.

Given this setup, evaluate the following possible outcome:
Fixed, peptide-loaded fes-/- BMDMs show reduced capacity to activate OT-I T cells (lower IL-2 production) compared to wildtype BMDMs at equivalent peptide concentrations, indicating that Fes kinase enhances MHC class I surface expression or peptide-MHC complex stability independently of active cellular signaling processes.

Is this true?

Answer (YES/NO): NO